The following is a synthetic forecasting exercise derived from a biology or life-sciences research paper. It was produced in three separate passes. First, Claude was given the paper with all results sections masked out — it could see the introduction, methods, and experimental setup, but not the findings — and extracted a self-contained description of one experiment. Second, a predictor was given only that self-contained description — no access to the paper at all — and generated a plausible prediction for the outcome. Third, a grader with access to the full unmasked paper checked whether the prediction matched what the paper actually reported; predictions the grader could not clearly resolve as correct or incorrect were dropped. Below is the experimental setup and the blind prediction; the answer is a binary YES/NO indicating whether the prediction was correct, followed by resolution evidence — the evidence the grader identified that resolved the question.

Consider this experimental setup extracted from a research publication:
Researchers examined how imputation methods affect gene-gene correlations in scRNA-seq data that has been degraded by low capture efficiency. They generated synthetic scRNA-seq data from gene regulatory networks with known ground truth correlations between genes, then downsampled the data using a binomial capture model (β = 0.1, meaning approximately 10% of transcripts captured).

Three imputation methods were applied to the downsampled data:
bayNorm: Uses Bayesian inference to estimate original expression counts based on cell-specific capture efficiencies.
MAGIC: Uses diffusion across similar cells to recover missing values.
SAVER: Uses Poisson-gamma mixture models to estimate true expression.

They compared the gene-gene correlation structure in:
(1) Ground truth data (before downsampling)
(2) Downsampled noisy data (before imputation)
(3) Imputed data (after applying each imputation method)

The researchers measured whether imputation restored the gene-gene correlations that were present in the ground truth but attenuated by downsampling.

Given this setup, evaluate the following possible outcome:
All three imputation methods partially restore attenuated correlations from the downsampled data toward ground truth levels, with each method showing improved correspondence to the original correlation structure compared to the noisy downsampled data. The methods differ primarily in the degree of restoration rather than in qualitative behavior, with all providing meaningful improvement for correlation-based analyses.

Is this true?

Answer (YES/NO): NO